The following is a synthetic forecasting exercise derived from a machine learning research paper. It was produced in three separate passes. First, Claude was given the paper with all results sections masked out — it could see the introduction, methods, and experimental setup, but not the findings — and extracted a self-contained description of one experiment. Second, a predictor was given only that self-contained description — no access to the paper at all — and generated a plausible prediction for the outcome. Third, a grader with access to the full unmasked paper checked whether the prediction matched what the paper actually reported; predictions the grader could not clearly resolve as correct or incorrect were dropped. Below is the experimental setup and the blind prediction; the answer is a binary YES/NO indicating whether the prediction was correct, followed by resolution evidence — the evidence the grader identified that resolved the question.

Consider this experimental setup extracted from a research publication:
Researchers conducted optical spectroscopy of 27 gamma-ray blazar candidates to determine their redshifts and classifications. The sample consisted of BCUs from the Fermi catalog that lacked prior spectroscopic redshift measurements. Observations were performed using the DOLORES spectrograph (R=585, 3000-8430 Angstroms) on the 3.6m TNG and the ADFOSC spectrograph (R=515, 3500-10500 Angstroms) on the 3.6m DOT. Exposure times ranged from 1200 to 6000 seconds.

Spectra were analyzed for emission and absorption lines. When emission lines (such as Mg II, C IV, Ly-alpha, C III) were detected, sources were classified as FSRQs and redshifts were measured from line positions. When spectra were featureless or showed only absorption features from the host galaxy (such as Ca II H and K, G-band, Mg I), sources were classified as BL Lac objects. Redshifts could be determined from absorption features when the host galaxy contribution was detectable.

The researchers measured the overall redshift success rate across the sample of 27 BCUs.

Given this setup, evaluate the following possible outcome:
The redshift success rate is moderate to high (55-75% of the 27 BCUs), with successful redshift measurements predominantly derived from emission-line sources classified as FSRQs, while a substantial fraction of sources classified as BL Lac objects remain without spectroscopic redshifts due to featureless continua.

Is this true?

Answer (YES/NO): NO